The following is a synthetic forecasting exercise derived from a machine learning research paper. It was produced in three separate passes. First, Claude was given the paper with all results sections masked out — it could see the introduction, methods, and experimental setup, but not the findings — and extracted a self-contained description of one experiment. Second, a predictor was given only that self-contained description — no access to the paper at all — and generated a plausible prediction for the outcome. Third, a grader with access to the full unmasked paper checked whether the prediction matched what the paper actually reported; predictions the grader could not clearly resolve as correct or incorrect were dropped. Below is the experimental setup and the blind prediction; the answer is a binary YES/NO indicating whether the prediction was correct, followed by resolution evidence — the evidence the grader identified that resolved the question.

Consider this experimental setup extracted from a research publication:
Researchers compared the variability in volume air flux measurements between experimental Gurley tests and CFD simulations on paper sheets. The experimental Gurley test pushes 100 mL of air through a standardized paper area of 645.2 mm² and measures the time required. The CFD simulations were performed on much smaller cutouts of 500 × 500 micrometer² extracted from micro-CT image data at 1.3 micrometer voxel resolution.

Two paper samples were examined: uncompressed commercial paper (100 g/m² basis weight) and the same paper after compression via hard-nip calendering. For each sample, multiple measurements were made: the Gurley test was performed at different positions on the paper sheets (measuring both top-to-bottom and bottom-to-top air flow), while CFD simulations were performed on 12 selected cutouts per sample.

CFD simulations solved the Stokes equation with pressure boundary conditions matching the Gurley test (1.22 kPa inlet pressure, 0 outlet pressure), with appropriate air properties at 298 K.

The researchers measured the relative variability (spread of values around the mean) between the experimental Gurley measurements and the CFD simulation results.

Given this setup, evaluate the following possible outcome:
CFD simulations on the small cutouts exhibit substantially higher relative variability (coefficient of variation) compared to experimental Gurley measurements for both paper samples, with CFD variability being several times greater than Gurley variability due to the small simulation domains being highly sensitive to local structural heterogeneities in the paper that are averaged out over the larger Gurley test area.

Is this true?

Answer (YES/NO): YES